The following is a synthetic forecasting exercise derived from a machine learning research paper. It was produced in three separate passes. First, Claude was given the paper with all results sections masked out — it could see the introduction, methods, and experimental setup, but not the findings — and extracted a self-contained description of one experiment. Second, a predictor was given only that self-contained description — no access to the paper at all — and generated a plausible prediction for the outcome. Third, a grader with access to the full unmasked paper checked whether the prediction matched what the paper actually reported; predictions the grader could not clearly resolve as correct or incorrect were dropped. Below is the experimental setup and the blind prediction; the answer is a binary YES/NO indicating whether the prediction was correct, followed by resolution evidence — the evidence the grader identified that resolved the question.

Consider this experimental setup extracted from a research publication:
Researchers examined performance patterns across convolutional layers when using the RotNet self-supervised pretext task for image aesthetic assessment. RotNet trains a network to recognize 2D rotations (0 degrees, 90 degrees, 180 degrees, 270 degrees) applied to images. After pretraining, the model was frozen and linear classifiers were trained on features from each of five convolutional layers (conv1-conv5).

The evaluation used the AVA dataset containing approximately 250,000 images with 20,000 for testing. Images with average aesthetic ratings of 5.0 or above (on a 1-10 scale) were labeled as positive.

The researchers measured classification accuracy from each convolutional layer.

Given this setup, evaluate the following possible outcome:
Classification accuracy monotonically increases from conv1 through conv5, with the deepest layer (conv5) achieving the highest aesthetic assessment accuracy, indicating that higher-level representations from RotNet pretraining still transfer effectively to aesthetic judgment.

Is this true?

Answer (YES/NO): NO